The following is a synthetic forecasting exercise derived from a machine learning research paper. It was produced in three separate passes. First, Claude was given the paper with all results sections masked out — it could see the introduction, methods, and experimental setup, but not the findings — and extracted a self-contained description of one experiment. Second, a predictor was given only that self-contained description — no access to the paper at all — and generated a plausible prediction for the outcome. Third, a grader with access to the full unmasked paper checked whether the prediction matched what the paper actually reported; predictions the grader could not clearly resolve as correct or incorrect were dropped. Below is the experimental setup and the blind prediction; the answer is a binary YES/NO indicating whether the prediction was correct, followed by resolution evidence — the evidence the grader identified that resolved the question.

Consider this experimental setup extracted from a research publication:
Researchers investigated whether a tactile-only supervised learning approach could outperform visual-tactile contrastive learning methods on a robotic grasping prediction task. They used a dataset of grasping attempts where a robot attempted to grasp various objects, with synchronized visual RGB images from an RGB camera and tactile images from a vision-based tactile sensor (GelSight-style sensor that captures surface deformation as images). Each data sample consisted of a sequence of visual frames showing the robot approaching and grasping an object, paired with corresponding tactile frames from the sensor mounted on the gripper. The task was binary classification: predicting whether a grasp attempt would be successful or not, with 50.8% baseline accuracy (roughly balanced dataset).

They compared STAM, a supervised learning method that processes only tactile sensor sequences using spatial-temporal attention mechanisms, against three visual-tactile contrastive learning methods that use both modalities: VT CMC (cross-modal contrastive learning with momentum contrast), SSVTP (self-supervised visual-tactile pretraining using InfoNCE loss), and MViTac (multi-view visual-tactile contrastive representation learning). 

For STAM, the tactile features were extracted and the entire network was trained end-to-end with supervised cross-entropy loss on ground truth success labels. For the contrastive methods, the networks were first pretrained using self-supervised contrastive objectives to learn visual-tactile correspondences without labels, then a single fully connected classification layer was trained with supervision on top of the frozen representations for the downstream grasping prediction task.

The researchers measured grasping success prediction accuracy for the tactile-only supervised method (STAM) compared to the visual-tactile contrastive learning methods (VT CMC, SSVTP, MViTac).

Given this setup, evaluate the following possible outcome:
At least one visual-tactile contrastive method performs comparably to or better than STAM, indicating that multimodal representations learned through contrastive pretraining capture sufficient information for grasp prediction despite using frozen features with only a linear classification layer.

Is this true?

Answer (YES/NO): NO